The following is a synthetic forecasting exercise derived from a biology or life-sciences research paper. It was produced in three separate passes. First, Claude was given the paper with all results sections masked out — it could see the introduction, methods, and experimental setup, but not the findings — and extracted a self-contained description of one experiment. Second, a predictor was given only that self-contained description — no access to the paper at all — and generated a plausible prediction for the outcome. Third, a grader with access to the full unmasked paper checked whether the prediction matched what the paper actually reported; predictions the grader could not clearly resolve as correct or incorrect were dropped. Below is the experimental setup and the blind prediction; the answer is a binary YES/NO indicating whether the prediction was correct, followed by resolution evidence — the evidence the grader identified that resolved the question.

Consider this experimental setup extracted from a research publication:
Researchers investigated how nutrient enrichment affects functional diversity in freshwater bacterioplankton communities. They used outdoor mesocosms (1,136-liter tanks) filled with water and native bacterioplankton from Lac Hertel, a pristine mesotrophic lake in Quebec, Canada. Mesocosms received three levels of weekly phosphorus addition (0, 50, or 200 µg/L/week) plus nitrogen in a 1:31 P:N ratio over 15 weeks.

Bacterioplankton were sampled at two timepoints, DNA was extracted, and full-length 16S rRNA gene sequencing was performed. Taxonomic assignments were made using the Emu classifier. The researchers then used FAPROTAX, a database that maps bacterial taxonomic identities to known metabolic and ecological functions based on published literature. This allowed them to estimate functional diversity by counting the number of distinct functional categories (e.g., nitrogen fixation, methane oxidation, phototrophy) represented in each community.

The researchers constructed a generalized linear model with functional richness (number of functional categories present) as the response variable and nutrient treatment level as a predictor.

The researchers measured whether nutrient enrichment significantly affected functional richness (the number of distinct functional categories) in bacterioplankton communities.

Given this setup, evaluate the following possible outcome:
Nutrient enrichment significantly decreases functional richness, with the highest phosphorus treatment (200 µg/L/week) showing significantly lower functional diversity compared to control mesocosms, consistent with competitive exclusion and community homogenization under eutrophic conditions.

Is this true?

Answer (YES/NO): YES